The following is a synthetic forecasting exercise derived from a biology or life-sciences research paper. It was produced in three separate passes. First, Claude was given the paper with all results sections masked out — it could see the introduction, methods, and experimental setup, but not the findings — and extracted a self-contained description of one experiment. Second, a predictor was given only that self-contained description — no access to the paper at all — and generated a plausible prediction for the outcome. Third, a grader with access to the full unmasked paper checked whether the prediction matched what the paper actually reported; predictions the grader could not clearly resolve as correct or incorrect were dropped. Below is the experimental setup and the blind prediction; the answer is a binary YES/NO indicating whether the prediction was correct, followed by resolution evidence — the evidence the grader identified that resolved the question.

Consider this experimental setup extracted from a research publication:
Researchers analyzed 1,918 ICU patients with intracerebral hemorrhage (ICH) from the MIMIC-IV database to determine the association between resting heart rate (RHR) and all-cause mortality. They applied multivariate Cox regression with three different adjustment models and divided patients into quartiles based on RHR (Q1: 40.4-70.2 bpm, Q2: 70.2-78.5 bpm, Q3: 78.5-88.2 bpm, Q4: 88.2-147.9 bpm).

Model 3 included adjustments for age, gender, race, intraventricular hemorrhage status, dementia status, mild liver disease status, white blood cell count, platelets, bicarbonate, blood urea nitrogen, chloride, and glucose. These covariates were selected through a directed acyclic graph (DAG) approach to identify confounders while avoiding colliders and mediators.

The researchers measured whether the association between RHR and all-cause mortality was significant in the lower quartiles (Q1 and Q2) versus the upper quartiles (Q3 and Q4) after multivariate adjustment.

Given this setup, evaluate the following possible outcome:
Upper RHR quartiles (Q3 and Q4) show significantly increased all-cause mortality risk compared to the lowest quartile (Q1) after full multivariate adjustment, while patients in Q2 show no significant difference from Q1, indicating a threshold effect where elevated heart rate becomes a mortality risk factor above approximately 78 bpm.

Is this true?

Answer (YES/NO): YES